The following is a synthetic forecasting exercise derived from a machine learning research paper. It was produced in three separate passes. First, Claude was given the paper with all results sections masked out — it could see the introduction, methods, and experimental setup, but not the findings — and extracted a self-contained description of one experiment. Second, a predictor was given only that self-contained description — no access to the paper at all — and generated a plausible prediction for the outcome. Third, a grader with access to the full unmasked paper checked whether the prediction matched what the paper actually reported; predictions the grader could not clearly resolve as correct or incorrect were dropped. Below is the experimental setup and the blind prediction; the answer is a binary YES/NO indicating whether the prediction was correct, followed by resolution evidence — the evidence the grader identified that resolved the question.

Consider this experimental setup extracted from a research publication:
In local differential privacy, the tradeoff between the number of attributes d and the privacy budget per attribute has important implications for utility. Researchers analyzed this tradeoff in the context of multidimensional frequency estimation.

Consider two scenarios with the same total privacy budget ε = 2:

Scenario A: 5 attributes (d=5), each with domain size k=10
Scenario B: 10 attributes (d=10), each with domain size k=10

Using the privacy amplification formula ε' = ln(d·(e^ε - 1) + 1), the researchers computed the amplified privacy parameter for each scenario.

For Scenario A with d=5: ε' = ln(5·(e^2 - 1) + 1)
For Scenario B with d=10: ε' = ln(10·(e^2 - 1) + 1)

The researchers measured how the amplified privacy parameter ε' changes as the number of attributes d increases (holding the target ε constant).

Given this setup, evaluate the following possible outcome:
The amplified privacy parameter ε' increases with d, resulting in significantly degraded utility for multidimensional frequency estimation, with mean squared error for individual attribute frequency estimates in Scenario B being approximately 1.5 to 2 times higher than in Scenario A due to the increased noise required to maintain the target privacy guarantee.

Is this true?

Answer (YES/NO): NO